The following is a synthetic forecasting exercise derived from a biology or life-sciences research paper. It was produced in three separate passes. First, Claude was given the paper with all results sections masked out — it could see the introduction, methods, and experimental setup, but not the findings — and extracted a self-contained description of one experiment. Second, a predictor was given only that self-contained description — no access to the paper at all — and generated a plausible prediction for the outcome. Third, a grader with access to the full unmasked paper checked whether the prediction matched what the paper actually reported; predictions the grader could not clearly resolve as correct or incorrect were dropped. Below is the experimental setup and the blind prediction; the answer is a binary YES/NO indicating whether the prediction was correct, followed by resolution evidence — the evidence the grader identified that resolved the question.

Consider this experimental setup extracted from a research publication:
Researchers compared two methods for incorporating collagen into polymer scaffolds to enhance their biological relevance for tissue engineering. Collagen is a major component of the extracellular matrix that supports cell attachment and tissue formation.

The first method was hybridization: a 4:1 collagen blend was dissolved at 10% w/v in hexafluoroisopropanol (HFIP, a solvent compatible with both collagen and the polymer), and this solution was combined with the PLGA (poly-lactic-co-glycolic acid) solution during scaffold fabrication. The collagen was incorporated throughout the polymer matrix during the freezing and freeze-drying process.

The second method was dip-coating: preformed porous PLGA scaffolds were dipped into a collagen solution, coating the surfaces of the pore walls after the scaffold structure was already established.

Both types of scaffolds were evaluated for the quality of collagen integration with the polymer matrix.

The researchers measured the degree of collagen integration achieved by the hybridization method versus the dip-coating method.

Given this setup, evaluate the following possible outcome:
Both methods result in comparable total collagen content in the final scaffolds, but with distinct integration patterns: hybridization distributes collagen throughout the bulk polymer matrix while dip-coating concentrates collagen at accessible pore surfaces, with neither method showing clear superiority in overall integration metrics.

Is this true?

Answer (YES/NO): NO